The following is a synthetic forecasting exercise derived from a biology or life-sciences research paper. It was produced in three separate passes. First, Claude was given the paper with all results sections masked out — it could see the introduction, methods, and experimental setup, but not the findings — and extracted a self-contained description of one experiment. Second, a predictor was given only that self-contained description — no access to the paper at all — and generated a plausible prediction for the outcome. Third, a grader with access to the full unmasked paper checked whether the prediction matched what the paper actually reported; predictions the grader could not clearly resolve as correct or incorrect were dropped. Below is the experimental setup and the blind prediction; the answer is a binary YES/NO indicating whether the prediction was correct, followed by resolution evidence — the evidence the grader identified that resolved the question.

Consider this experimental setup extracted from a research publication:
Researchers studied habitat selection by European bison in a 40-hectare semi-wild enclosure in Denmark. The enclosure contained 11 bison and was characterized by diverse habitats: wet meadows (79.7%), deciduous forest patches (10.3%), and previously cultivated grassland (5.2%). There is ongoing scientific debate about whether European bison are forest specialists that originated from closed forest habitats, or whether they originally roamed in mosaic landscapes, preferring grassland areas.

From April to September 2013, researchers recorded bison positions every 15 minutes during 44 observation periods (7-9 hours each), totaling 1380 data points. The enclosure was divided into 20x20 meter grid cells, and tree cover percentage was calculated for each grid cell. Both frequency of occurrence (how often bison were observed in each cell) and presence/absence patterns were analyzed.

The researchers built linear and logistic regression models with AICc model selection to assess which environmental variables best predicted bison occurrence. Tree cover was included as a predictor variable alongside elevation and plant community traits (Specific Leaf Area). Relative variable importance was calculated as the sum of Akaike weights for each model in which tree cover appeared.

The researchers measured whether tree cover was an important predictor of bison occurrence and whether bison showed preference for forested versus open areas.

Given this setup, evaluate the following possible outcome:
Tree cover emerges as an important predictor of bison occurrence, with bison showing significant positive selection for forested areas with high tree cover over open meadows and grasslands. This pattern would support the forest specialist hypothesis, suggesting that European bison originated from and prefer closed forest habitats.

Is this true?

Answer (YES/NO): NO